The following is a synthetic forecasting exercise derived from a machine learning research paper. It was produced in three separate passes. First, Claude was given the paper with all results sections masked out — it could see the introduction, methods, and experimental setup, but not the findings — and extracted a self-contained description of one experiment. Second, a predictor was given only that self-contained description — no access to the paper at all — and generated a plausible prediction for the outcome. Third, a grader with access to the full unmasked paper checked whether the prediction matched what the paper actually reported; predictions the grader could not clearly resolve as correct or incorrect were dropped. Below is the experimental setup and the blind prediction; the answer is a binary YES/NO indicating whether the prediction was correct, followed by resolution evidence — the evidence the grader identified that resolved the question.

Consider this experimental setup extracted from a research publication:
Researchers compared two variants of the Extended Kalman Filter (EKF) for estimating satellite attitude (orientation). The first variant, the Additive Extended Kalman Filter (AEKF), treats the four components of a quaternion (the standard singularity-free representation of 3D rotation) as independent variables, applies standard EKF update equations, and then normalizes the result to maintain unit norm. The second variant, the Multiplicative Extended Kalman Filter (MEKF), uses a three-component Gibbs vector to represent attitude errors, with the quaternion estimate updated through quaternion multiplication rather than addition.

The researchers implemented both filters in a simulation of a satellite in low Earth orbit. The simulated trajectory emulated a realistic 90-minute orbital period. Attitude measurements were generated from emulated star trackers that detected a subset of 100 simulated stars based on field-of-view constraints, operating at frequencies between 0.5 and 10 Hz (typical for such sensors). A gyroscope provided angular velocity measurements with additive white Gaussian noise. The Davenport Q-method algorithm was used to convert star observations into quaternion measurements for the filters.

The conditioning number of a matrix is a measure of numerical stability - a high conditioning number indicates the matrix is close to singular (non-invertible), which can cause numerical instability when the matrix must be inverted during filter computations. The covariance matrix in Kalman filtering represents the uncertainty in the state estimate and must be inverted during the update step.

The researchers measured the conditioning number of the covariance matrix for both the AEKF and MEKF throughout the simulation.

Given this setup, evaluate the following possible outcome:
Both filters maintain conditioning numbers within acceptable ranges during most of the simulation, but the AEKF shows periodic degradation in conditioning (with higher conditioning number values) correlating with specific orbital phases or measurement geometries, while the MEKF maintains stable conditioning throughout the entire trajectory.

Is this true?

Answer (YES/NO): NO